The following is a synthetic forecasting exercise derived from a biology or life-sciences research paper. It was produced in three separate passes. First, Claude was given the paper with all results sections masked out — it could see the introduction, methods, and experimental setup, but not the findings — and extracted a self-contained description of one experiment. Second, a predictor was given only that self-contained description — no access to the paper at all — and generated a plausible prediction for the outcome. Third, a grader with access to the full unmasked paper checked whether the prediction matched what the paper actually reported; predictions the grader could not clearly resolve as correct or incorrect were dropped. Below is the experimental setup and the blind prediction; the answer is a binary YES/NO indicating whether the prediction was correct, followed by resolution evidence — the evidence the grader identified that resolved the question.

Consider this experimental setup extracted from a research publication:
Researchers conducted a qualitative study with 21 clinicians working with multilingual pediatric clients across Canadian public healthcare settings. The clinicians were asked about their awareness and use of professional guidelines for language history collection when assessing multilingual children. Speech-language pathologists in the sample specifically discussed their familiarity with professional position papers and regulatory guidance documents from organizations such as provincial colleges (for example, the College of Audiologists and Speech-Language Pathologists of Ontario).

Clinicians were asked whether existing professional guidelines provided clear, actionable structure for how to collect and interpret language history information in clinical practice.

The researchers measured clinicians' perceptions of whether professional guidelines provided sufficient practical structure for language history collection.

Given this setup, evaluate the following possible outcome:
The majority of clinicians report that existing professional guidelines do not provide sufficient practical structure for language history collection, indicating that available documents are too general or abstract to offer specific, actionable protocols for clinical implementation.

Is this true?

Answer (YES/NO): NO